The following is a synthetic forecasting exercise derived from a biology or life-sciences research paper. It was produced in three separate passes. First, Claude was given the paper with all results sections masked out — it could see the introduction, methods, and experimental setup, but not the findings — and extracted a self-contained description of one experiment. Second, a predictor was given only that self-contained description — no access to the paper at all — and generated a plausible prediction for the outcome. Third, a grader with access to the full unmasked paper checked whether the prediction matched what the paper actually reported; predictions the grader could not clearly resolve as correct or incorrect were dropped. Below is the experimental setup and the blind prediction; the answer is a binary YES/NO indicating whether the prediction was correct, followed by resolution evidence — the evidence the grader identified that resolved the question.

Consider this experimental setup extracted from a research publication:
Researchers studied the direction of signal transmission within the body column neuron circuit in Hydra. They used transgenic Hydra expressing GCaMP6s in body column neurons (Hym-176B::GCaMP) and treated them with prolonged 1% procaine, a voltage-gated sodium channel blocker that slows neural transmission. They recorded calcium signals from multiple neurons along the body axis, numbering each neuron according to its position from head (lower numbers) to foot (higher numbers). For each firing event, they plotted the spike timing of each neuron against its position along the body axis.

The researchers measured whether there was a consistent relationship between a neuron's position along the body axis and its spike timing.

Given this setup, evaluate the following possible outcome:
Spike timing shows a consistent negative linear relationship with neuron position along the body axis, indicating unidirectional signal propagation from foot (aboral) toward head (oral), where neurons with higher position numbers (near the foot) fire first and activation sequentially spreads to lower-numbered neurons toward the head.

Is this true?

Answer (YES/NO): NO